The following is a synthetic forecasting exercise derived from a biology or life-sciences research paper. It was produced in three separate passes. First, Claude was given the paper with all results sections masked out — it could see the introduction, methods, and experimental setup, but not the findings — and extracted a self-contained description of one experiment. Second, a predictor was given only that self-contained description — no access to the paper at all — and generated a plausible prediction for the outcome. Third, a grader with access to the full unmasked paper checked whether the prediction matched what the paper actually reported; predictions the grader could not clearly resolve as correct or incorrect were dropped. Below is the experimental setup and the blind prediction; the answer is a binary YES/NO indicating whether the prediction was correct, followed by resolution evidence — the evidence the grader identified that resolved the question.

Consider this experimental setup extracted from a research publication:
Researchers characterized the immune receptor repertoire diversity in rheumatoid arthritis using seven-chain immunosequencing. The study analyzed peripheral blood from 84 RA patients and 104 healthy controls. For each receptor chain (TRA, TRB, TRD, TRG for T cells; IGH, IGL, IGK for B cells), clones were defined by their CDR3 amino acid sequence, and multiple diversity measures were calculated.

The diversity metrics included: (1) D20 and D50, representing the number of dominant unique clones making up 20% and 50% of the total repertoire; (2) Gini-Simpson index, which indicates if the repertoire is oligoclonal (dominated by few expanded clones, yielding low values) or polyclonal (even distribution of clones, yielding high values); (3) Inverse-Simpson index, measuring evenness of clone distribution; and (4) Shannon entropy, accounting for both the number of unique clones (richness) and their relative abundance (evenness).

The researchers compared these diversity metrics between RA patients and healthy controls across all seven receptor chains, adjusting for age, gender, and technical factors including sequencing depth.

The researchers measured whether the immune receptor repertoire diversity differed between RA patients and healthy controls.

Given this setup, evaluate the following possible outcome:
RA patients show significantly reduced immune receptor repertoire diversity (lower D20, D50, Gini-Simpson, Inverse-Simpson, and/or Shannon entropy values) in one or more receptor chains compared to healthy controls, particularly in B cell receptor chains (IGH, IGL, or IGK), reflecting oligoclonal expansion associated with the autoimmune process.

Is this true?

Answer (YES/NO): YES